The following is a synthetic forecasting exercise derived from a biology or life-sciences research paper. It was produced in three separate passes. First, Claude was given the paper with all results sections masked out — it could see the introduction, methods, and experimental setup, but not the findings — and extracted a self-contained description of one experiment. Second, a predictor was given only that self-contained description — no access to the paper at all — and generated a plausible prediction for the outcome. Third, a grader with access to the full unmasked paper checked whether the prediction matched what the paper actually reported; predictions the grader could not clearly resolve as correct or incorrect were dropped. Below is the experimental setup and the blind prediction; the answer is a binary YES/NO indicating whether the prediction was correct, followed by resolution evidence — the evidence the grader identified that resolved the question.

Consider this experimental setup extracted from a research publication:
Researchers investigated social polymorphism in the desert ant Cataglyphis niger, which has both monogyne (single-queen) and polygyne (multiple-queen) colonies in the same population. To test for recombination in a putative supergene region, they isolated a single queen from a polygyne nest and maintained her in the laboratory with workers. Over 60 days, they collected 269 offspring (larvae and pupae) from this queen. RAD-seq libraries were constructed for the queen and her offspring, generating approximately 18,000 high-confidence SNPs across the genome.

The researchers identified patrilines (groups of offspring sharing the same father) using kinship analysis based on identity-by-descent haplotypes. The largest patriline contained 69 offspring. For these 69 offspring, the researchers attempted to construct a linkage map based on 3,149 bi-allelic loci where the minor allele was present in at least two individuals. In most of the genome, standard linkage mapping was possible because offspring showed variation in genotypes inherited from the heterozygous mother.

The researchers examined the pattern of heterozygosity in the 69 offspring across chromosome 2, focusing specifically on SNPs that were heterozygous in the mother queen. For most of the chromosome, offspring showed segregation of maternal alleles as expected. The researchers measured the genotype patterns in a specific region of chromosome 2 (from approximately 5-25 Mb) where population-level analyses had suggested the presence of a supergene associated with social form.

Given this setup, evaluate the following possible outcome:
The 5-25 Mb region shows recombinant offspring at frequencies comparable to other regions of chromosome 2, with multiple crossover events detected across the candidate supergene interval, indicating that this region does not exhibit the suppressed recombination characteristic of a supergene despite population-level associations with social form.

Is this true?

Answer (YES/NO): NO